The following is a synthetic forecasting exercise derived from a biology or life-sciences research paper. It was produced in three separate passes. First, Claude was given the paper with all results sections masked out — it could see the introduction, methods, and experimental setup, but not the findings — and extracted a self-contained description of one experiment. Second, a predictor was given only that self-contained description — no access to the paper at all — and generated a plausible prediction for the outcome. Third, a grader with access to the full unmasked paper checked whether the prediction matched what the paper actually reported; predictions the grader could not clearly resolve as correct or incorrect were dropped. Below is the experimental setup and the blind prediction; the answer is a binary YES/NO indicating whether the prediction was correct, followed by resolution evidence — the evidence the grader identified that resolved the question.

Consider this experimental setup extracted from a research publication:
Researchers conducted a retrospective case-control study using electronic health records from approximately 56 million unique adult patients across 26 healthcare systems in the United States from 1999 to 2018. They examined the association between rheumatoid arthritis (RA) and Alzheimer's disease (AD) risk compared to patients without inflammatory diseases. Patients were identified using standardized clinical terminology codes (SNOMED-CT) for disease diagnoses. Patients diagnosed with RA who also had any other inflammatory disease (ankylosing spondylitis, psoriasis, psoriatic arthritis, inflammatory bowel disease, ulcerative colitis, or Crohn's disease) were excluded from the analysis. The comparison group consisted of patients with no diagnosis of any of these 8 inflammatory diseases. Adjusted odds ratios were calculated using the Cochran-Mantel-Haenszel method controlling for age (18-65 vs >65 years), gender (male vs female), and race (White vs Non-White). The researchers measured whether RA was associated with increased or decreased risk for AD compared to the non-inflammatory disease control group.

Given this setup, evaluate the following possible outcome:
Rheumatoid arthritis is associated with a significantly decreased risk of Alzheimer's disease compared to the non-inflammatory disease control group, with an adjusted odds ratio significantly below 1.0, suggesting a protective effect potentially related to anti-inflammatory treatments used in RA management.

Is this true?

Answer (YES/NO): NO